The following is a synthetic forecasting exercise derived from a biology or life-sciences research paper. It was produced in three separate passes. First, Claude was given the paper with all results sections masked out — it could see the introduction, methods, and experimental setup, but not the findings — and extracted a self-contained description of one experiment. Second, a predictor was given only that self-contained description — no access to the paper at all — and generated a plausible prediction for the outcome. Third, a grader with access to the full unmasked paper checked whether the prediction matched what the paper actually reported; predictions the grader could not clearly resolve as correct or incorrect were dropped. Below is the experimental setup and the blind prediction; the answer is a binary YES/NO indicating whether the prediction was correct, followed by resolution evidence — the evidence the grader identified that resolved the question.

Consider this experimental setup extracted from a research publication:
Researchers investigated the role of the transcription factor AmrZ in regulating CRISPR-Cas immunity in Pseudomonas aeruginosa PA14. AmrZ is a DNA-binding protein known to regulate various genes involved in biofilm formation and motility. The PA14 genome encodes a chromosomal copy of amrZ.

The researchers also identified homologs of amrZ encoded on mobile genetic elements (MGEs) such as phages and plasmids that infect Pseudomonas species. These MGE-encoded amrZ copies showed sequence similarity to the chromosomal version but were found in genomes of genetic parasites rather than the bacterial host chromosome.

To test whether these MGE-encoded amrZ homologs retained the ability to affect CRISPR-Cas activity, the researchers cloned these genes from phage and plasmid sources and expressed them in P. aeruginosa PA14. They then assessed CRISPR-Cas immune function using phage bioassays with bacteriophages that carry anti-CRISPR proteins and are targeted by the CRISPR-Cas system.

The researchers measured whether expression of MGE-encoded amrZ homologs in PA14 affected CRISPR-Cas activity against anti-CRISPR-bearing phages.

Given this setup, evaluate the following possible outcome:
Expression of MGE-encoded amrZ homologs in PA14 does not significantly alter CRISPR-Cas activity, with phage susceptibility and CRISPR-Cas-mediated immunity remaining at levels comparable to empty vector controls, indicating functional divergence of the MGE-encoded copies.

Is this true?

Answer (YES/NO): NO